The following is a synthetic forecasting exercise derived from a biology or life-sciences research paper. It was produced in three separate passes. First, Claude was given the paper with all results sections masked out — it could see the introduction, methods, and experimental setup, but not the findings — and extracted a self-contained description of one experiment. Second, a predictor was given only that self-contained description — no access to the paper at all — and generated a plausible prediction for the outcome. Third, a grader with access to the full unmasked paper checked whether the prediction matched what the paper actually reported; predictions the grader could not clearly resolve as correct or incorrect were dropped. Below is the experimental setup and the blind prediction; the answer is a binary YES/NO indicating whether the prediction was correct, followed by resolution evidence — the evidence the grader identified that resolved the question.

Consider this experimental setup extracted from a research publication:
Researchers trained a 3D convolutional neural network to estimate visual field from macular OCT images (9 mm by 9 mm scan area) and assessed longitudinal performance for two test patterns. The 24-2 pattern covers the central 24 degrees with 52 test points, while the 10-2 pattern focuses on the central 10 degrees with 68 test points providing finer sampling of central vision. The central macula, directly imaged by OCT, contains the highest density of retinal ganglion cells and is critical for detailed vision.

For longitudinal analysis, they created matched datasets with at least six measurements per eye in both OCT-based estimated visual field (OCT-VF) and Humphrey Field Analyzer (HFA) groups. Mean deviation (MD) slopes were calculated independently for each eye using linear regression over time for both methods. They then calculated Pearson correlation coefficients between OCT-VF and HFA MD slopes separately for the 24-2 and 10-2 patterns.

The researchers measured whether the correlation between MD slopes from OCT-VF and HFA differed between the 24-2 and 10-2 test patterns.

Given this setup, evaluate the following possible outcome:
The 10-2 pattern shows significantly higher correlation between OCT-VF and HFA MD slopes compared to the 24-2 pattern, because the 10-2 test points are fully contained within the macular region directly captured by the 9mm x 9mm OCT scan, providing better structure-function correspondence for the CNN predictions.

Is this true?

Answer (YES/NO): NO